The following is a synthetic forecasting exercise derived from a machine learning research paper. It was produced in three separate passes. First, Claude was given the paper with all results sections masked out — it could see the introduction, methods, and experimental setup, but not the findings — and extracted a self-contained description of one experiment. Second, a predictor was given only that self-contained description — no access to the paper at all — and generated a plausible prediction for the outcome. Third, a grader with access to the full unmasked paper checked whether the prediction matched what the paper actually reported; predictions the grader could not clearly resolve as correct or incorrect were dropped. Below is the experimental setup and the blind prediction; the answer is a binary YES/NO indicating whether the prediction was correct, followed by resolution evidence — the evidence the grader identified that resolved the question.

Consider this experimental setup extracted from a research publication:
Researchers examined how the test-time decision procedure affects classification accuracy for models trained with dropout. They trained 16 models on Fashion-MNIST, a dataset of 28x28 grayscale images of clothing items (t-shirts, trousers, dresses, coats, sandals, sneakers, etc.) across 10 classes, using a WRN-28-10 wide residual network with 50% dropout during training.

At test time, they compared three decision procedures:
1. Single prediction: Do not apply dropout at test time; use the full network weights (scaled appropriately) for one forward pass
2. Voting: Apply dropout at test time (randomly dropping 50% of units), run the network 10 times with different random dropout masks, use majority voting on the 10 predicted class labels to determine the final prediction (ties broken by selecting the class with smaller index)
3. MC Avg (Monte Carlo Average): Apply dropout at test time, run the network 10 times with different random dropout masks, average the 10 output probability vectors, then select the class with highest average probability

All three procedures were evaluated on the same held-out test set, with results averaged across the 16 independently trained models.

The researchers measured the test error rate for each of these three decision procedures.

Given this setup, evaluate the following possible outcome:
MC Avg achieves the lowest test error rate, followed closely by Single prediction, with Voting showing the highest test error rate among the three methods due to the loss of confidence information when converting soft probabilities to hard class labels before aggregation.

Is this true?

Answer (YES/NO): NO